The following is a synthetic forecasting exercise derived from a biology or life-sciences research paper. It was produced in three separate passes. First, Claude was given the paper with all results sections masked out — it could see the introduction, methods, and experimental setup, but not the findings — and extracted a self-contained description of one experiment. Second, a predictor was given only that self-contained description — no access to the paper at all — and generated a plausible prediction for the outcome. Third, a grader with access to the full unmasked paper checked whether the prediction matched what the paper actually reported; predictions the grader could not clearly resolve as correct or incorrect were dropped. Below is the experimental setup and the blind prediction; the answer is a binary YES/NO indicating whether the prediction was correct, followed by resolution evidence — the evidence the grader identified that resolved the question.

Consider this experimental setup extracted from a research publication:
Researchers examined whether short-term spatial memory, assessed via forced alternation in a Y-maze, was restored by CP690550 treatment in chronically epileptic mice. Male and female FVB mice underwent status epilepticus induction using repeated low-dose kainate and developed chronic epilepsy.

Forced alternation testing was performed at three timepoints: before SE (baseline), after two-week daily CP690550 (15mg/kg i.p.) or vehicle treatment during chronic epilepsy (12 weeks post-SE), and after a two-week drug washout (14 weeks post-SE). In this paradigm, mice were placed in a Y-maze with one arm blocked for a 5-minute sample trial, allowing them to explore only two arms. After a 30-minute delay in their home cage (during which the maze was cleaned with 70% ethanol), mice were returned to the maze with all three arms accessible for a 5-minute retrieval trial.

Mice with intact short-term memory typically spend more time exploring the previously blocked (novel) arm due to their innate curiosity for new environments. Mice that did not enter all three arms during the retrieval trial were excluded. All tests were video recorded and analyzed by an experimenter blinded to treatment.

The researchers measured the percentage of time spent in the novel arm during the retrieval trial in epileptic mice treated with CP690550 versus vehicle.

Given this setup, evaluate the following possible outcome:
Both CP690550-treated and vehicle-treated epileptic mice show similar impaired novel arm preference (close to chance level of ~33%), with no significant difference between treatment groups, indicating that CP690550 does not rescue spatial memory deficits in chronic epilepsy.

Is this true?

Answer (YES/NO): NO